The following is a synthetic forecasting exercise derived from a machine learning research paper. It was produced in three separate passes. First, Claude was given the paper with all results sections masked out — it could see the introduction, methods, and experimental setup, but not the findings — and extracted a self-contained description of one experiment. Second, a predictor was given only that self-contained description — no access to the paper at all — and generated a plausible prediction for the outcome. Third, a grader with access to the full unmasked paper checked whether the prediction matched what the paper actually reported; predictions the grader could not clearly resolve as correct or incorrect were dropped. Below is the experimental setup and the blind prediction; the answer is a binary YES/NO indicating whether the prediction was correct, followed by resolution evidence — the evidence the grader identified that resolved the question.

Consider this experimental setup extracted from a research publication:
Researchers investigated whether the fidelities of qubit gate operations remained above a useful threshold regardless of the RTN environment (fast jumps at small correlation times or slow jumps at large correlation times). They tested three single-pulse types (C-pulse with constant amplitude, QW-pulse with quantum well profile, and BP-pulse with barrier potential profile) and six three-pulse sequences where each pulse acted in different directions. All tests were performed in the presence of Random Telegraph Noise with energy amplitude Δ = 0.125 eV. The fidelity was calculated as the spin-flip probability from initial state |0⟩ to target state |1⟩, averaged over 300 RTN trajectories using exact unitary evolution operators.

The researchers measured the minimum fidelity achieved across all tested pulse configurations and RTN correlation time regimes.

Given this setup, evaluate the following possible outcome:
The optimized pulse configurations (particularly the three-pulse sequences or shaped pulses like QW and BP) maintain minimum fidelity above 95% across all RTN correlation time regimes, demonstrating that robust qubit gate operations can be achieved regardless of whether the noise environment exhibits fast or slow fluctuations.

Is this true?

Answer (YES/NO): NO